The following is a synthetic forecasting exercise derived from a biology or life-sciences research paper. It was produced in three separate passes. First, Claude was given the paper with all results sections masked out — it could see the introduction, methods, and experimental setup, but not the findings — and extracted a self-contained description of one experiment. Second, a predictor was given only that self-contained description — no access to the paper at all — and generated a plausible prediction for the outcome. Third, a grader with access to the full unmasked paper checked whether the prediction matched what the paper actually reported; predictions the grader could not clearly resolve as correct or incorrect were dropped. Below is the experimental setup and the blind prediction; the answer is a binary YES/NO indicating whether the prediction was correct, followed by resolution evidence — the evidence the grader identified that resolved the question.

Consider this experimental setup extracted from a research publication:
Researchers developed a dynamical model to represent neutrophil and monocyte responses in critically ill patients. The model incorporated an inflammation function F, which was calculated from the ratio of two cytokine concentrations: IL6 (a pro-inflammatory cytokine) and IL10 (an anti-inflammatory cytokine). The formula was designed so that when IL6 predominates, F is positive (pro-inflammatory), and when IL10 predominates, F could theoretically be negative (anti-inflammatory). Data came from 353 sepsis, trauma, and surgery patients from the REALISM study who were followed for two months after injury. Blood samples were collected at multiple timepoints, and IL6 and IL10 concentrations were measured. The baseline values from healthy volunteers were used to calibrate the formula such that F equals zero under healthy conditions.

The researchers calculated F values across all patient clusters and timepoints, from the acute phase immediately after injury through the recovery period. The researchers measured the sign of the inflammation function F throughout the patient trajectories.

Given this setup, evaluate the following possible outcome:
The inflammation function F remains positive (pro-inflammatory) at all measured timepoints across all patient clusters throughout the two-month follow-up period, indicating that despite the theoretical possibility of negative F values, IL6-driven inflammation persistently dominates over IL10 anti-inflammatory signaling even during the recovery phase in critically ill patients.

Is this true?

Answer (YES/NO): YES